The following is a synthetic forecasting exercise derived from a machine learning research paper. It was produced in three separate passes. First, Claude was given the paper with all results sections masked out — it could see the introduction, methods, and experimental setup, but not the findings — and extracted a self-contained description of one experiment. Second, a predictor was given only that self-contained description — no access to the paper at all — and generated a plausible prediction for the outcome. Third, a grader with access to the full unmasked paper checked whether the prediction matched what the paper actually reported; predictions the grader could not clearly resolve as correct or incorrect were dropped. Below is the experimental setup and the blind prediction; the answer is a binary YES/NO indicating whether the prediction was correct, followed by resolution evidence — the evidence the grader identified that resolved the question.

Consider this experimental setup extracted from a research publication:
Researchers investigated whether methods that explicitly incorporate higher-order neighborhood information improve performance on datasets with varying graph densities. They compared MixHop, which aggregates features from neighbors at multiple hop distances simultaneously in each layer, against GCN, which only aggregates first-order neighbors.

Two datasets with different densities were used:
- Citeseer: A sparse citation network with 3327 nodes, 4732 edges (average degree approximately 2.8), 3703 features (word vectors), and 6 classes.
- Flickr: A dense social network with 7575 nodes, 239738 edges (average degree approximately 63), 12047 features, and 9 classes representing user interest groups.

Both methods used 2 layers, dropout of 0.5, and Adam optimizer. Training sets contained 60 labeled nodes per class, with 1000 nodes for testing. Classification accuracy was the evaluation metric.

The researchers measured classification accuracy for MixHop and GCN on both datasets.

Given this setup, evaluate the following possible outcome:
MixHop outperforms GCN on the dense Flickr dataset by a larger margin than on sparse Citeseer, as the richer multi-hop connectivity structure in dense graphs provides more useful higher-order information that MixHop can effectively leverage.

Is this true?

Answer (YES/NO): YES